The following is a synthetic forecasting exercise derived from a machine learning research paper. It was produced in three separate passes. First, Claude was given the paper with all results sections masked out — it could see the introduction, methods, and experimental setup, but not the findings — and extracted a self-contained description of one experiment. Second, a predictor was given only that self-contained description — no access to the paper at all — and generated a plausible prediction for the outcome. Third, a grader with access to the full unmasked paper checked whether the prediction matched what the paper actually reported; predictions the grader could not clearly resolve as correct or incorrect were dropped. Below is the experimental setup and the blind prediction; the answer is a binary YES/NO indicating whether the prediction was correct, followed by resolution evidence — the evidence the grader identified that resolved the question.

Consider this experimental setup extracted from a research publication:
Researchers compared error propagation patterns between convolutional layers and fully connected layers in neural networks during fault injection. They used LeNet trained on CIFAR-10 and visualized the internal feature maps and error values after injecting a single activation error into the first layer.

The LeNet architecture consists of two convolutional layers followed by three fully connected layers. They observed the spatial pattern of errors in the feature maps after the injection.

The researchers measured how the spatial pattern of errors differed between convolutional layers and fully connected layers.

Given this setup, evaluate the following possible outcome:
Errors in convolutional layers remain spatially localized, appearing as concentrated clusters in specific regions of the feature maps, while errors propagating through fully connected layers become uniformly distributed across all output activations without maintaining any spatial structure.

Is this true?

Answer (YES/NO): NO